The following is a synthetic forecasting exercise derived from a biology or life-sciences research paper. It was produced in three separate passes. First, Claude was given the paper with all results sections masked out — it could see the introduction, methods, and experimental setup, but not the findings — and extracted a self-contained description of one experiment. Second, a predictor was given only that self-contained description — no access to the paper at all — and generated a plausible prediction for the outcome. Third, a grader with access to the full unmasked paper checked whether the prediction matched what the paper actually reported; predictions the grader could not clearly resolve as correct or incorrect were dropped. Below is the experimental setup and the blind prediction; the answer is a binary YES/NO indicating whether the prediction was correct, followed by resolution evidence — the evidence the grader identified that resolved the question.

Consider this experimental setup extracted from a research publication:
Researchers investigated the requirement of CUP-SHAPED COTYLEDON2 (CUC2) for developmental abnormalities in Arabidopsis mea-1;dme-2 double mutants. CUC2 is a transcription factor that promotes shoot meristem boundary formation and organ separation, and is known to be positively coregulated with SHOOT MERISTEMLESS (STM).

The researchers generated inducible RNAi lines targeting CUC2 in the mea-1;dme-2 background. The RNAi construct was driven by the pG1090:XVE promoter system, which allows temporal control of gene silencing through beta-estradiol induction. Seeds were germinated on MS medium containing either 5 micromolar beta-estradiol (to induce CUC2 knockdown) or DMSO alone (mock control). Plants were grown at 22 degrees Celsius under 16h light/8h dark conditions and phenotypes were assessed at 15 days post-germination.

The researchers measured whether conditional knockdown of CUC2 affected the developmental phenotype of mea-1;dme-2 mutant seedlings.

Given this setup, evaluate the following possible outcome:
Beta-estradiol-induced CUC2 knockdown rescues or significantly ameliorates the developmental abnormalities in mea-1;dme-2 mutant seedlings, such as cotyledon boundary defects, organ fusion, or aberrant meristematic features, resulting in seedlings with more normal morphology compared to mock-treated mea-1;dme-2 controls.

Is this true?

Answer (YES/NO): YES